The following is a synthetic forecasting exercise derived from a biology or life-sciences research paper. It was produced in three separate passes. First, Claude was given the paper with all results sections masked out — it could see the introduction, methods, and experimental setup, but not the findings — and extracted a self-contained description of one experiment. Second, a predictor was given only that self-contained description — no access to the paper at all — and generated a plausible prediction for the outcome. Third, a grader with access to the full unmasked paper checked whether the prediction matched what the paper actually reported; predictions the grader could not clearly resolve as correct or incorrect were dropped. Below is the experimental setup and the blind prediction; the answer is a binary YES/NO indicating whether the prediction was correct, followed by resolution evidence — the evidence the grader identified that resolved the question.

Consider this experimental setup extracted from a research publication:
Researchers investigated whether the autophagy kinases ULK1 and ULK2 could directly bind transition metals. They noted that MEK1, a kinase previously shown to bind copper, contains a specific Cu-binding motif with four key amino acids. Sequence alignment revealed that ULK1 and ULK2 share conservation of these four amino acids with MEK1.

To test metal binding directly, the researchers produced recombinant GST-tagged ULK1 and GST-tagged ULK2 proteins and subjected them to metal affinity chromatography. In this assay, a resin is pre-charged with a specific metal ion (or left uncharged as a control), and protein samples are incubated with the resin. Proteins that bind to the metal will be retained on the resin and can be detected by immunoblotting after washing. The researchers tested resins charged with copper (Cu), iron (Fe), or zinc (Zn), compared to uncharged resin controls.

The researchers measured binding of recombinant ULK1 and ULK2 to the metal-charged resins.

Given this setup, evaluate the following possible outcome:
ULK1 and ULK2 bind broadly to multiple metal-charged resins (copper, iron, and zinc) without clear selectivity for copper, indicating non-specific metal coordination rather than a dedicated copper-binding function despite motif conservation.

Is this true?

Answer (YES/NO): NO